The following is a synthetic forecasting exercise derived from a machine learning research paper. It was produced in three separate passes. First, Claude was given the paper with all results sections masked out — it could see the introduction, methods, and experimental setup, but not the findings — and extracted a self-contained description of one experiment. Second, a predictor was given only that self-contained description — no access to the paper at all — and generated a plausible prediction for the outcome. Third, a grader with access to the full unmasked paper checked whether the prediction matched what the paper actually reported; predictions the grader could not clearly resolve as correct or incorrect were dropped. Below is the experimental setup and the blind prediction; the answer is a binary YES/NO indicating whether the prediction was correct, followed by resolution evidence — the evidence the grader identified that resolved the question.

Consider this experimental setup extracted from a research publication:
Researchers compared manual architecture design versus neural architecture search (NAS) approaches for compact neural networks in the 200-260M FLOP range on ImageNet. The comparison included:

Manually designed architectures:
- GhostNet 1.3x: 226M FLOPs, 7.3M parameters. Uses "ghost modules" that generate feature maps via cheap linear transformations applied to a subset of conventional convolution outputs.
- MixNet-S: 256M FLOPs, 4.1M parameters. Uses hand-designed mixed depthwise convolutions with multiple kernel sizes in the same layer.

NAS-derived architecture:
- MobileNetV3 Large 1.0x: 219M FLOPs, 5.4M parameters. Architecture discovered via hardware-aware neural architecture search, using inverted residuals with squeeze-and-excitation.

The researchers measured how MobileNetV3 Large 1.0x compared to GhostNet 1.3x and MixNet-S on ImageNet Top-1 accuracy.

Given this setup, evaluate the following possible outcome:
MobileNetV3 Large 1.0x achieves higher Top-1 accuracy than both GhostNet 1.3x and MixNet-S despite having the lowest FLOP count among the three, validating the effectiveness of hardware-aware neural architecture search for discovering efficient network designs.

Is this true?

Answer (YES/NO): NO